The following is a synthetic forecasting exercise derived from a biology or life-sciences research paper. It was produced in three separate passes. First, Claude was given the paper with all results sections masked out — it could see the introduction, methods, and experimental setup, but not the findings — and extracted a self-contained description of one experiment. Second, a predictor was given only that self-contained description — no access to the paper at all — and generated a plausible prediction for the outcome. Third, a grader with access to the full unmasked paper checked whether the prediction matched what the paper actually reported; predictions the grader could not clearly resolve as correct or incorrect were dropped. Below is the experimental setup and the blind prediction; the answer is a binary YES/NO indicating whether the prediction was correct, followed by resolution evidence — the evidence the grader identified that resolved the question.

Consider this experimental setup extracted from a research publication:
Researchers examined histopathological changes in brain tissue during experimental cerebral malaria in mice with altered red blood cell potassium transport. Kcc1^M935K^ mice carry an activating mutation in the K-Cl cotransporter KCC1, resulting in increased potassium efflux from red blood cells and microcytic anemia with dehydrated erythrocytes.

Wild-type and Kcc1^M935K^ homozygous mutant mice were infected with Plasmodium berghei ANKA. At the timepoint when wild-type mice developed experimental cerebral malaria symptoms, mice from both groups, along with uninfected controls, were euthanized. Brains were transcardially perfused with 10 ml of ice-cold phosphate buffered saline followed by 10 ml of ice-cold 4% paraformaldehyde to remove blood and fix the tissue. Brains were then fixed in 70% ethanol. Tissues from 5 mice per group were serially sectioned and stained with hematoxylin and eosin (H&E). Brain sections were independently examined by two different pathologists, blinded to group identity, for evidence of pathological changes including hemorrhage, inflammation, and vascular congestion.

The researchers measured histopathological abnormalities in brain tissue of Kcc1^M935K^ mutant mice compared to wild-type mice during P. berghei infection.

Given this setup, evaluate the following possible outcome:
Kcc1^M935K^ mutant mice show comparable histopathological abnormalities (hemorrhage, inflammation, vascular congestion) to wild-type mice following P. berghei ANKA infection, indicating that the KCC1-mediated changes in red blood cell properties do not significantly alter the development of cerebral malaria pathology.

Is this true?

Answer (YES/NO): NO